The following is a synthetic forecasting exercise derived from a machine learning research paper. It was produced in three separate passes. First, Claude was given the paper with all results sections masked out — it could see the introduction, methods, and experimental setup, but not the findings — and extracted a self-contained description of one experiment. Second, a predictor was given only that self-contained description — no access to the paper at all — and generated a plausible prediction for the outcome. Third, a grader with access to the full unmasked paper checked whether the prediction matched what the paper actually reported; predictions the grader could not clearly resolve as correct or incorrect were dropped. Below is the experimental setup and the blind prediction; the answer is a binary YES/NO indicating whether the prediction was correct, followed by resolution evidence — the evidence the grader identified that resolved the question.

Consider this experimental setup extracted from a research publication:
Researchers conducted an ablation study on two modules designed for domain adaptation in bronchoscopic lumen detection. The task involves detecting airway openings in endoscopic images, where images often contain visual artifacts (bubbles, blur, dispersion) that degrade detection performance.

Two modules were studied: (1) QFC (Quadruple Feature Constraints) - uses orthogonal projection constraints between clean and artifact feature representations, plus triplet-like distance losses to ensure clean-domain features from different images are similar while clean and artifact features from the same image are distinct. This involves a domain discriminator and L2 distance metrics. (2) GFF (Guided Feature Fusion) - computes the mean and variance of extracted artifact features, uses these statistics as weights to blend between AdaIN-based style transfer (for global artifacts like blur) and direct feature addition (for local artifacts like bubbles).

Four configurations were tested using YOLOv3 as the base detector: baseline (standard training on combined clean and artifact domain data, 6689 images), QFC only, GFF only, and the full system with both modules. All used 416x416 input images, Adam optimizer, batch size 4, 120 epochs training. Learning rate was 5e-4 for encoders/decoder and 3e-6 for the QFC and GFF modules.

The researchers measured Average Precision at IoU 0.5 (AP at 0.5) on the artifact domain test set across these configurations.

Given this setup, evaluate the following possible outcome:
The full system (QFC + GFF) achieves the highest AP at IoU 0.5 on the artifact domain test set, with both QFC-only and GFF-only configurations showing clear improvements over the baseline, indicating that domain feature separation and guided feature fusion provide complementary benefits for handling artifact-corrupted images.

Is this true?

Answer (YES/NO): NO